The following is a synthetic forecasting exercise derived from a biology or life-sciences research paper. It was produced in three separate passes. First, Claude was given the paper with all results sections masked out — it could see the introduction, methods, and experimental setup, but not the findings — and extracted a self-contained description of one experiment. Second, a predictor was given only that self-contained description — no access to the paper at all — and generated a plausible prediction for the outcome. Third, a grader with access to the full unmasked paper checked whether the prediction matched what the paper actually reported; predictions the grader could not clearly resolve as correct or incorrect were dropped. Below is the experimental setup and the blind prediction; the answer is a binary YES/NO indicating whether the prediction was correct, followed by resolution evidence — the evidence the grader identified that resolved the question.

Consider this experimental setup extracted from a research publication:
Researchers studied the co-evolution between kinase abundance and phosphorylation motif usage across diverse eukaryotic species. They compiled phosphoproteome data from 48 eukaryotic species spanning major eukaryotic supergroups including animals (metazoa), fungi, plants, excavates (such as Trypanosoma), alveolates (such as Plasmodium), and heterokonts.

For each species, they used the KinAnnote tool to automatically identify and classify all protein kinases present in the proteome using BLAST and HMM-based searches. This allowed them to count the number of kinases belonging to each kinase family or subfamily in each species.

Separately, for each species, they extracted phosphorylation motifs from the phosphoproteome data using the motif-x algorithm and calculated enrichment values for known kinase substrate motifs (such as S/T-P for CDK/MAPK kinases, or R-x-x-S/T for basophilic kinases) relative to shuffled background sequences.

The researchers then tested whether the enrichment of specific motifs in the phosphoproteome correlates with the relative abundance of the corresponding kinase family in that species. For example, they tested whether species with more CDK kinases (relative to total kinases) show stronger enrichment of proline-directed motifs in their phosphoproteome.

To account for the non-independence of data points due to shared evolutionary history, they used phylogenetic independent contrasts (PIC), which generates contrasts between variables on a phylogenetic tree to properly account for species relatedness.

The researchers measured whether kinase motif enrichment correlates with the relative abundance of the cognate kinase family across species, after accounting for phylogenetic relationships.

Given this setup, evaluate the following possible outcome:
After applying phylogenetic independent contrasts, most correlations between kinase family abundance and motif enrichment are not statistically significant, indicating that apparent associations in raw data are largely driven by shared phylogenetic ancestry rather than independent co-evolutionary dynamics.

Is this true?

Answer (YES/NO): YES